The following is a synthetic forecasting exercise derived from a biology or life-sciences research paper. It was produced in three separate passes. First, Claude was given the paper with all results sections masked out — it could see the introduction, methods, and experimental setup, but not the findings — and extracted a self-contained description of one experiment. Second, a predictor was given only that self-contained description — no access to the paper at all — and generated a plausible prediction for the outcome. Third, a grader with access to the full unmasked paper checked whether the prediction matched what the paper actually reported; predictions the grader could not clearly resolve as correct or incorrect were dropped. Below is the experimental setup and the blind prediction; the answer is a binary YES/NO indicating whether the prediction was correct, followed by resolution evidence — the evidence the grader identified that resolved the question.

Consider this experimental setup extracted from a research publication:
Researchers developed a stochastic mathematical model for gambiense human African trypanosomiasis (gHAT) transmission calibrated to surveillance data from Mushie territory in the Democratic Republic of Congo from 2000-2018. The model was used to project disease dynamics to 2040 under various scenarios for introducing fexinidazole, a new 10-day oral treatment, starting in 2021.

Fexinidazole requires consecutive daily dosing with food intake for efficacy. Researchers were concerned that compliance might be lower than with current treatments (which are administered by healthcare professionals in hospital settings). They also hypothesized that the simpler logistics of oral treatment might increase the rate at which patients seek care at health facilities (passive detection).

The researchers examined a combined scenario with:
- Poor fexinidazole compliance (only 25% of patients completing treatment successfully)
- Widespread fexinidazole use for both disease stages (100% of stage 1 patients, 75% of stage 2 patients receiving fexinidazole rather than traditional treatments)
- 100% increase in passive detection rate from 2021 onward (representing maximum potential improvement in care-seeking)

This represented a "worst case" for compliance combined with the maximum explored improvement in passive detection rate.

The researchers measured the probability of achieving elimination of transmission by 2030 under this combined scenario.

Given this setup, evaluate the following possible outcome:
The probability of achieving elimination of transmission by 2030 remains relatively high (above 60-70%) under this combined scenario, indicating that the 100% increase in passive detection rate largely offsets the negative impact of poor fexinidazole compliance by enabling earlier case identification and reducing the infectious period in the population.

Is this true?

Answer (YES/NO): NO